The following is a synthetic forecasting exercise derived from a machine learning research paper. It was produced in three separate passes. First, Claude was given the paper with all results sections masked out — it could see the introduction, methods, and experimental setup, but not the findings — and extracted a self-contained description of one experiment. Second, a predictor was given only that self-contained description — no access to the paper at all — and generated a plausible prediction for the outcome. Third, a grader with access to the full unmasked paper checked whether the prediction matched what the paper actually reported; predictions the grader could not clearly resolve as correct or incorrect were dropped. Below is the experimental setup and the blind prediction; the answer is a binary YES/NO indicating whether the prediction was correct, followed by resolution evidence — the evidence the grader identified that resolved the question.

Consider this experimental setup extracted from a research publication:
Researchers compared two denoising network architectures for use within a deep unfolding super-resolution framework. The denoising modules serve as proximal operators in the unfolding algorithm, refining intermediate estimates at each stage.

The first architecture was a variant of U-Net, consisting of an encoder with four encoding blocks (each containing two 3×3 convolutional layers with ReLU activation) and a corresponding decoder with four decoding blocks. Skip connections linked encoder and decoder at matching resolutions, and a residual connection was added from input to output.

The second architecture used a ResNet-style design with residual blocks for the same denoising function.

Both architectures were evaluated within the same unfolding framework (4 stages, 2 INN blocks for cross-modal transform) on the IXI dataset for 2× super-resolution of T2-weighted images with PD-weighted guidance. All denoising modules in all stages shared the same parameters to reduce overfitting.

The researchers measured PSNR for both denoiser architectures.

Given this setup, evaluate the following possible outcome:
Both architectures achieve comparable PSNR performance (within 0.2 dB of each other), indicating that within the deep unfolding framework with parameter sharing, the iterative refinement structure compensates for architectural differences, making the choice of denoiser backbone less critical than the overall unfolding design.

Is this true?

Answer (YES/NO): NO